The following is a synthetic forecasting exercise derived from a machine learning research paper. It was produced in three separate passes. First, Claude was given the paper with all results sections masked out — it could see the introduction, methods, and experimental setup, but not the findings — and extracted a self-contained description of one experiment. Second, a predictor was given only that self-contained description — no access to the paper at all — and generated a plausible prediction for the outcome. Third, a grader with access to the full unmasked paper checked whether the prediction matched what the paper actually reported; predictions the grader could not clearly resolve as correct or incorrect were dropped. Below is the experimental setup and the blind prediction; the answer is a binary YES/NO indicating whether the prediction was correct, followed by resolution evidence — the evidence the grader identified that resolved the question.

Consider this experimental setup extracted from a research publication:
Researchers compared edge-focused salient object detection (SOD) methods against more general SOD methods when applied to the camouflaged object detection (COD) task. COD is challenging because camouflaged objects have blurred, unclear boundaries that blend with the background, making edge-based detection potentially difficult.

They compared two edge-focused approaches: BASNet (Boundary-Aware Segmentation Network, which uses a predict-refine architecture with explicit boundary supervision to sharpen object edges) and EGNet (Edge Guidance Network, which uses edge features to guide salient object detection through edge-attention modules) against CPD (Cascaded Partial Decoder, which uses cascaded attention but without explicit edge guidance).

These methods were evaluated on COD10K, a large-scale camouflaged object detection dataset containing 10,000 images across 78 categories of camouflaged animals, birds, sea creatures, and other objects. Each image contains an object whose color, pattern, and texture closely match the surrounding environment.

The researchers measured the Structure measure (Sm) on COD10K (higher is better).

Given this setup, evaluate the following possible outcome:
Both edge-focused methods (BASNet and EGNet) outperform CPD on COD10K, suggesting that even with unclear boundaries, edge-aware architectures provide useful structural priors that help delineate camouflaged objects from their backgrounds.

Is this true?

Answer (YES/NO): NO